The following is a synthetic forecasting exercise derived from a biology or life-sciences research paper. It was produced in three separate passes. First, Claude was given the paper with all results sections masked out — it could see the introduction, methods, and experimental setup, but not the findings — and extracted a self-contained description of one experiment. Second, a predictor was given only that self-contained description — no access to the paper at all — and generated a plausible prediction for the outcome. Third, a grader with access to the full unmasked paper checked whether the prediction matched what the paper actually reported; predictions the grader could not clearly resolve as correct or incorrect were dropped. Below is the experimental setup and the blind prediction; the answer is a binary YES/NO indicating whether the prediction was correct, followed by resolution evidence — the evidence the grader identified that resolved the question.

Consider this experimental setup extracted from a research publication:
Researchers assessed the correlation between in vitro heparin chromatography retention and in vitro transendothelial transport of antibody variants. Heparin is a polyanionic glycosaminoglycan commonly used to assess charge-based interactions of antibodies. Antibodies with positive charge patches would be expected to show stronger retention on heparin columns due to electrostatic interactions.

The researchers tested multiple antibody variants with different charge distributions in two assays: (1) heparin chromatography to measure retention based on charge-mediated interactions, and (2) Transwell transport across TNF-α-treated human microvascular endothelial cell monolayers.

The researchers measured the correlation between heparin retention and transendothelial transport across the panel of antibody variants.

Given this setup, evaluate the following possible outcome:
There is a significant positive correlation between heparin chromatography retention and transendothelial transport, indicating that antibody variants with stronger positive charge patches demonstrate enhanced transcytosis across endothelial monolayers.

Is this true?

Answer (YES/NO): NO